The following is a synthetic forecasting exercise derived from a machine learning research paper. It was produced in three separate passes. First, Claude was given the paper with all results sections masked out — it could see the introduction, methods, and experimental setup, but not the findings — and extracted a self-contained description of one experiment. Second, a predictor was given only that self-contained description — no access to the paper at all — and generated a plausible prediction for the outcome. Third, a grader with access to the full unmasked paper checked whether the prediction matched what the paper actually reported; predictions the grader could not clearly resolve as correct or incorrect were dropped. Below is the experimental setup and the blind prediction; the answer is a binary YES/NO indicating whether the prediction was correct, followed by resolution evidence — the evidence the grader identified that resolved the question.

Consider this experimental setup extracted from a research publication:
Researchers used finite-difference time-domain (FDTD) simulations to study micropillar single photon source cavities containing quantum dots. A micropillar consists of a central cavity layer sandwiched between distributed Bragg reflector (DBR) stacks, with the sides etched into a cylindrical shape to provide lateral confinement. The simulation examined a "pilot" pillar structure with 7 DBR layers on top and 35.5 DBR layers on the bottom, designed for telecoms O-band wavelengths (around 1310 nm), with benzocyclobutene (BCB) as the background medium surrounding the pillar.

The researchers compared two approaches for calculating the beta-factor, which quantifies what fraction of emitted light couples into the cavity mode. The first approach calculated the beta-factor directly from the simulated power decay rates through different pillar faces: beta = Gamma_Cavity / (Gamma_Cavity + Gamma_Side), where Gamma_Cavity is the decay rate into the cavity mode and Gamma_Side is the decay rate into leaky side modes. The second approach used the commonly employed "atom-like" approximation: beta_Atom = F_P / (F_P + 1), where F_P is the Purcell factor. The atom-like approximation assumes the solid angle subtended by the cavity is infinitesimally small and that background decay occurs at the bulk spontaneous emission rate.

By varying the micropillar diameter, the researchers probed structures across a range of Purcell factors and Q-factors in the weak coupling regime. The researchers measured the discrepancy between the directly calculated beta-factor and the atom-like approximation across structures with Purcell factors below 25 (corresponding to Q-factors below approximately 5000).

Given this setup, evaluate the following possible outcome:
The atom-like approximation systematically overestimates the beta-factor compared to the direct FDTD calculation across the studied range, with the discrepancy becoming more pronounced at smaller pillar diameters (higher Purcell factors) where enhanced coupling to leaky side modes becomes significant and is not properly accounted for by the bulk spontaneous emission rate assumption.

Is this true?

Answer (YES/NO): NO